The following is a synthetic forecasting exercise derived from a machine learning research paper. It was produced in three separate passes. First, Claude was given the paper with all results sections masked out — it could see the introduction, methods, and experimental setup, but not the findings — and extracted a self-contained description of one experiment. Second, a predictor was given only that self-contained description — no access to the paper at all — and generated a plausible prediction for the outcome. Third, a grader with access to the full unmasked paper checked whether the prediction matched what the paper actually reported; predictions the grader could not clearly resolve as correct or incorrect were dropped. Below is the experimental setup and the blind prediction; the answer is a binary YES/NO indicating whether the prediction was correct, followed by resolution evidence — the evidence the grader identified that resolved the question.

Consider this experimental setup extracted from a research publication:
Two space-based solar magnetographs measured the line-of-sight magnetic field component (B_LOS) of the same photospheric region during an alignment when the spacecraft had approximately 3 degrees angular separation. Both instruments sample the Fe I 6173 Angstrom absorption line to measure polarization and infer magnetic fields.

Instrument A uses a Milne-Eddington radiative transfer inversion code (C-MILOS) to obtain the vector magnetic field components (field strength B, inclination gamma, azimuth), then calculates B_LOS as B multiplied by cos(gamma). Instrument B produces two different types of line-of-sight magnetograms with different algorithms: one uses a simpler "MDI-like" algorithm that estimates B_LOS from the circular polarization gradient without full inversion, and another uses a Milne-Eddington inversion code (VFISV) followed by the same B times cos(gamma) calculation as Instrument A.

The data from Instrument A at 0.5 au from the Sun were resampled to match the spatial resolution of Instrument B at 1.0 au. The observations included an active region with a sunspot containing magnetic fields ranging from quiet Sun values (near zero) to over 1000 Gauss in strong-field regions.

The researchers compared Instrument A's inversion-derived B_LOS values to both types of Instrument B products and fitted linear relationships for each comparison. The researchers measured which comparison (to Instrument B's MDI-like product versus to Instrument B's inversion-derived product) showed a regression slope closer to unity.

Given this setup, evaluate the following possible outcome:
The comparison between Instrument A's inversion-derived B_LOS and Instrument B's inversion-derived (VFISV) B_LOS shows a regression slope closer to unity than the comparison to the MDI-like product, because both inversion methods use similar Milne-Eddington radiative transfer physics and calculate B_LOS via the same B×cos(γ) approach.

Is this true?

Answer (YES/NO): NO